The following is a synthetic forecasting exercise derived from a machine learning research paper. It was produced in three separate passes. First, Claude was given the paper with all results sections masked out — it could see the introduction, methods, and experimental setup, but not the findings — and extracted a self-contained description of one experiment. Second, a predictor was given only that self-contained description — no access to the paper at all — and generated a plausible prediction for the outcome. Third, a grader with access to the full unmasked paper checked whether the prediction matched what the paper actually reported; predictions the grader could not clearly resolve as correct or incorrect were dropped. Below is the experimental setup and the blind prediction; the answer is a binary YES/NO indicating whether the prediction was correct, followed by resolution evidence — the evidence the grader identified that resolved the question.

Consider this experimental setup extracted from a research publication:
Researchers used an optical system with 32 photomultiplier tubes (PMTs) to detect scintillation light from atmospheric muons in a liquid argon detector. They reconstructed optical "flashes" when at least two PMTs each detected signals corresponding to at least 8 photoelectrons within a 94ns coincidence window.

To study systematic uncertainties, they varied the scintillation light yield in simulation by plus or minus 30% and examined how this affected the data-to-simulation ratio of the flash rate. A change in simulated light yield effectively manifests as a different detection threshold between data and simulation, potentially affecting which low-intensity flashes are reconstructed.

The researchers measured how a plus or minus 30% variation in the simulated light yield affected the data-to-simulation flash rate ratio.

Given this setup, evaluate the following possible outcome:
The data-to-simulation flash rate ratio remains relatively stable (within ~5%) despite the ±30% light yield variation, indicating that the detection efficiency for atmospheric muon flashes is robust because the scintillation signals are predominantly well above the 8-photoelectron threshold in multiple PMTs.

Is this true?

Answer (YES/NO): YES